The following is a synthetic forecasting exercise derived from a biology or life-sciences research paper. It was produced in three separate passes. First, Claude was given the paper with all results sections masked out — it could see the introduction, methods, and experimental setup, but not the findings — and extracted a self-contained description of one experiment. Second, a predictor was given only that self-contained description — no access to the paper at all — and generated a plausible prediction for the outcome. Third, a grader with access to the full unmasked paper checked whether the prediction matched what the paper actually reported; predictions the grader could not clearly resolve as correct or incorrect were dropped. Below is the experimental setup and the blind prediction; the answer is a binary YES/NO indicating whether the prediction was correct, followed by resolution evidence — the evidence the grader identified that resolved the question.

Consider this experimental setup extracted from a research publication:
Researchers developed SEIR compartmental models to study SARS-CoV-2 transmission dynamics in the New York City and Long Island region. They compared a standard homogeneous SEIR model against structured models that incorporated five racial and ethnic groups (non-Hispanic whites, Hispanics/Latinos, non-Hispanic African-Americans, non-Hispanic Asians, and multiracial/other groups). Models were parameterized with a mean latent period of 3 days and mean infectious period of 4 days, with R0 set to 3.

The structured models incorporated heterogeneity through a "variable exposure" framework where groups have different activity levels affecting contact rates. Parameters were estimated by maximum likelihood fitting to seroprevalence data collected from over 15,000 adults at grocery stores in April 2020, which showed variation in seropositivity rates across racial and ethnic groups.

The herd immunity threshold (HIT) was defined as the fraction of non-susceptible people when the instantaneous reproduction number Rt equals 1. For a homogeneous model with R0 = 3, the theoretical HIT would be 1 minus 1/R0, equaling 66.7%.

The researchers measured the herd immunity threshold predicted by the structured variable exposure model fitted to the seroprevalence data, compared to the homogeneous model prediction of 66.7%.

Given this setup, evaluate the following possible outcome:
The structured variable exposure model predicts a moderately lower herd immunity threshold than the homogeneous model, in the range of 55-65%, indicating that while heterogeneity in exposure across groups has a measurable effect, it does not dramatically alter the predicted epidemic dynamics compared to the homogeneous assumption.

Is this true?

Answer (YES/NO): NO